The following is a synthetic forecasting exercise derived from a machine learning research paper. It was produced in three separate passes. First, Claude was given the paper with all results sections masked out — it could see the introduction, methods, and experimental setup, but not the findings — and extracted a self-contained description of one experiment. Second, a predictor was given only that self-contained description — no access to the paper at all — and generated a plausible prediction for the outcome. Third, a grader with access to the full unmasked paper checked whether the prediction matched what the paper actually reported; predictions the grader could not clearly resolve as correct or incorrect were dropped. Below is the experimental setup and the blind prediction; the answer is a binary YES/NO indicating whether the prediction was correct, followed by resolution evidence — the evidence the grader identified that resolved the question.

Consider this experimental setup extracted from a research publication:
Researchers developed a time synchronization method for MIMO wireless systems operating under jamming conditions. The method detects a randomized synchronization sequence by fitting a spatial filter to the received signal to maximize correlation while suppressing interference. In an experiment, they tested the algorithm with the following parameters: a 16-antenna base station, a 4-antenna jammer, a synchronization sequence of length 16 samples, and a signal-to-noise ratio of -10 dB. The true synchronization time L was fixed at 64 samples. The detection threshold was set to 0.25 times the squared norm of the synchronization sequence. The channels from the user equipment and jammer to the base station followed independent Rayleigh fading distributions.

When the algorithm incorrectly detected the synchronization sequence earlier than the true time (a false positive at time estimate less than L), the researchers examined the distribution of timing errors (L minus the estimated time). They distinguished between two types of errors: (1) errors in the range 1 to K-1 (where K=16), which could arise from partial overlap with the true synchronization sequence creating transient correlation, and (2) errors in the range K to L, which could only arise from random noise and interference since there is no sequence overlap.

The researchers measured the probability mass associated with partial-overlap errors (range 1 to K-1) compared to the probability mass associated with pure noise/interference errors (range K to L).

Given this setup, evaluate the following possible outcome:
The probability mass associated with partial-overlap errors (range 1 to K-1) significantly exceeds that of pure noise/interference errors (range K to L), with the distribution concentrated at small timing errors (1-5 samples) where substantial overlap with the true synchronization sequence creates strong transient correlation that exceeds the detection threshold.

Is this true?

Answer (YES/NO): NO